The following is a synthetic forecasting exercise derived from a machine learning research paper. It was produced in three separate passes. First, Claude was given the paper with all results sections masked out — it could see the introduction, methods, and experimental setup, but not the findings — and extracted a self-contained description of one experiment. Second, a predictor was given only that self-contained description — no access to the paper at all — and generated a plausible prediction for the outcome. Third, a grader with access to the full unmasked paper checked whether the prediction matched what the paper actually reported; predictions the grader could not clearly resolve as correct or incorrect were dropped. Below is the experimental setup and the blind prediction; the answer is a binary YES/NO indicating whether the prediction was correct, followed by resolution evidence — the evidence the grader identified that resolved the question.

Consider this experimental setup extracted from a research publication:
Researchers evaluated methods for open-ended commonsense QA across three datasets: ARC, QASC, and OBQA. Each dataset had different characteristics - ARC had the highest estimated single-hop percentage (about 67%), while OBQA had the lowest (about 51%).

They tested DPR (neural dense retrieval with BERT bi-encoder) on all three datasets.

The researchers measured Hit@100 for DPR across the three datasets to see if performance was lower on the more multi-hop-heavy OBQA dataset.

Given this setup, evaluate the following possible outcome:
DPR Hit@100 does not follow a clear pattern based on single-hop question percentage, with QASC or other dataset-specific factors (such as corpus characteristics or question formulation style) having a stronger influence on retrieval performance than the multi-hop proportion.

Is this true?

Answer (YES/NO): YES